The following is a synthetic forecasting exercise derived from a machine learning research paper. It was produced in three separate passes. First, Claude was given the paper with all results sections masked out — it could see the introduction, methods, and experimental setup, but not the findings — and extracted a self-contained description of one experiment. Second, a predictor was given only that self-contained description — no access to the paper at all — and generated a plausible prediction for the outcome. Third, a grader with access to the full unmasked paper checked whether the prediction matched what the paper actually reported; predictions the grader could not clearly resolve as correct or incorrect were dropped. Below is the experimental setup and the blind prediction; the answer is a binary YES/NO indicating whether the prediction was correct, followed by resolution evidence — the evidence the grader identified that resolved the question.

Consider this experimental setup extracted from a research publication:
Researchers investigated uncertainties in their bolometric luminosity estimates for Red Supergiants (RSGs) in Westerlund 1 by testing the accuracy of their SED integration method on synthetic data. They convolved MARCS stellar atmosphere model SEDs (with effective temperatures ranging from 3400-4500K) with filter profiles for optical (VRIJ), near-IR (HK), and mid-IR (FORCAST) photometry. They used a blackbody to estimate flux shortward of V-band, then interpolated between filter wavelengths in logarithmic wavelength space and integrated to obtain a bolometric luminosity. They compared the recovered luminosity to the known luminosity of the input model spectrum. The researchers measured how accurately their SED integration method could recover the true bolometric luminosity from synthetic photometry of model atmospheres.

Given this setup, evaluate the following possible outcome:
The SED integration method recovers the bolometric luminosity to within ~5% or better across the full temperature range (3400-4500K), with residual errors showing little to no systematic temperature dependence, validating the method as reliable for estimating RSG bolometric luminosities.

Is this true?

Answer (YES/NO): YES